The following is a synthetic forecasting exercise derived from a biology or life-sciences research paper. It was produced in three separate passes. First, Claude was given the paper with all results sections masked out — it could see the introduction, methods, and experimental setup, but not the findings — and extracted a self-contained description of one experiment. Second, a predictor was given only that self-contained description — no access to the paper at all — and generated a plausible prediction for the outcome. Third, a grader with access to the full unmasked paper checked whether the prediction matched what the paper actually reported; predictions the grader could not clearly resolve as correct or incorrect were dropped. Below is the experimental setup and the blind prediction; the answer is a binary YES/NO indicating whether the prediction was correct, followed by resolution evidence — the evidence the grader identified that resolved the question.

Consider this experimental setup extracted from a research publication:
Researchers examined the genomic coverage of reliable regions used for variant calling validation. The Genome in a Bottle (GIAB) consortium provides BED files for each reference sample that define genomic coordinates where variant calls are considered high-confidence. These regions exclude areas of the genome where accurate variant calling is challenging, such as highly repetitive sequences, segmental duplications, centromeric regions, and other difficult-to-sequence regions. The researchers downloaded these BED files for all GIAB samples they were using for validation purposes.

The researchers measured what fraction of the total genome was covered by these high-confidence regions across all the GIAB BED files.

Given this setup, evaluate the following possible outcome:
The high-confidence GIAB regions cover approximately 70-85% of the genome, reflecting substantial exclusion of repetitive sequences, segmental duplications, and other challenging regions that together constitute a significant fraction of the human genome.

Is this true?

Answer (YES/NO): NO